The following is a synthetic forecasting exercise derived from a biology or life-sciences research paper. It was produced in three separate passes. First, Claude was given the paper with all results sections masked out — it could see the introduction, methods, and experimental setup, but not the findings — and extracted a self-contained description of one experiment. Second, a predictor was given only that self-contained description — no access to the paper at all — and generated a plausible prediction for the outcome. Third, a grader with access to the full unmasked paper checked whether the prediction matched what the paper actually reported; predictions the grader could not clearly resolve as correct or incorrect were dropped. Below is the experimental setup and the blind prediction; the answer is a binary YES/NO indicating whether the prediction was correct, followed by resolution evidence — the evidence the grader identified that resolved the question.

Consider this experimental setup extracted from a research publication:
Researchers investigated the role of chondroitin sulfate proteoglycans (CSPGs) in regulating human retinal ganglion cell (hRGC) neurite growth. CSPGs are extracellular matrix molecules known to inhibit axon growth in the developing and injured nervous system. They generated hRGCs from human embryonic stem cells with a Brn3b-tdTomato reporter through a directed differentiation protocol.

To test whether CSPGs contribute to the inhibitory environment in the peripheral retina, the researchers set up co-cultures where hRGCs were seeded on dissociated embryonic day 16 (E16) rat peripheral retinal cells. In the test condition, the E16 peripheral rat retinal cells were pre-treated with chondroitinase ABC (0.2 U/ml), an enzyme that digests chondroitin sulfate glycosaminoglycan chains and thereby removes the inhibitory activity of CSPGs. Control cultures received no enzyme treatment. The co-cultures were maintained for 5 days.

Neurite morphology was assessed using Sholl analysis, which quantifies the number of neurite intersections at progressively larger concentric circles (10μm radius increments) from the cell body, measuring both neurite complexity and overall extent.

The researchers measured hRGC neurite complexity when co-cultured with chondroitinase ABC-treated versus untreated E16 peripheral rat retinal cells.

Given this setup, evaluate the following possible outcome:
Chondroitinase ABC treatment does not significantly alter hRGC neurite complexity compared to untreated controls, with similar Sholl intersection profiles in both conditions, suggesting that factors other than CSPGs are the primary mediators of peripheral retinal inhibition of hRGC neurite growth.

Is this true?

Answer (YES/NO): NO